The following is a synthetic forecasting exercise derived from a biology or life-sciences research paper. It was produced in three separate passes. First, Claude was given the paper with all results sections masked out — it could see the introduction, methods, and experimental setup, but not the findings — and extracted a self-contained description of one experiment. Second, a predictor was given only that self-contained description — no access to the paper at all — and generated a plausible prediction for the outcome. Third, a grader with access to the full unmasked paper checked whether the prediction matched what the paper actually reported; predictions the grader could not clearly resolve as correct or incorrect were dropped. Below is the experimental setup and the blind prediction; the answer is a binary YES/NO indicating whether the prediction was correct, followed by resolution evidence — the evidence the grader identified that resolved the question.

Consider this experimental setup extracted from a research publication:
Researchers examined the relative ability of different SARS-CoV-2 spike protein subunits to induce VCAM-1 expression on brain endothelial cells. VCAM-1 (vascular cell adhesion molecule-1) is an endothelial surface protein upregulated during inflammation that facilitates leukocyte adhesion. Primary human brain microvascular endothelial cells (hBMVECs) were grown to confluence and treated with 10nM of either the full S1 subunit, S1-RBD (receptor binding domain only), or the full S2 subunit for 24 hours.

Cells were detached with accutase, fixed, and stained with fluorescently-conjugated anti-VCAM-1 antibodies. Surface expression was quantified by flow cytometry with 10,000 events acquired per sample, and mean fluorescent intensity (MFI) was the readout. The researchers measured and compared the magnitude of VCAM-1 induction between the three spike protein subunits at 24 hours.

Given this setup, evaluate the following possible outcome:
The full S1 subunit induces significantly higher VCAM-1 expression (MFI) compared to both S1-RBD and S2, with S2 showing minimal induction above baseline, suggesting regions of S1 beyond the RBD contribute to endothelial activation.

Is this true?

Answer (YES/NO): NO